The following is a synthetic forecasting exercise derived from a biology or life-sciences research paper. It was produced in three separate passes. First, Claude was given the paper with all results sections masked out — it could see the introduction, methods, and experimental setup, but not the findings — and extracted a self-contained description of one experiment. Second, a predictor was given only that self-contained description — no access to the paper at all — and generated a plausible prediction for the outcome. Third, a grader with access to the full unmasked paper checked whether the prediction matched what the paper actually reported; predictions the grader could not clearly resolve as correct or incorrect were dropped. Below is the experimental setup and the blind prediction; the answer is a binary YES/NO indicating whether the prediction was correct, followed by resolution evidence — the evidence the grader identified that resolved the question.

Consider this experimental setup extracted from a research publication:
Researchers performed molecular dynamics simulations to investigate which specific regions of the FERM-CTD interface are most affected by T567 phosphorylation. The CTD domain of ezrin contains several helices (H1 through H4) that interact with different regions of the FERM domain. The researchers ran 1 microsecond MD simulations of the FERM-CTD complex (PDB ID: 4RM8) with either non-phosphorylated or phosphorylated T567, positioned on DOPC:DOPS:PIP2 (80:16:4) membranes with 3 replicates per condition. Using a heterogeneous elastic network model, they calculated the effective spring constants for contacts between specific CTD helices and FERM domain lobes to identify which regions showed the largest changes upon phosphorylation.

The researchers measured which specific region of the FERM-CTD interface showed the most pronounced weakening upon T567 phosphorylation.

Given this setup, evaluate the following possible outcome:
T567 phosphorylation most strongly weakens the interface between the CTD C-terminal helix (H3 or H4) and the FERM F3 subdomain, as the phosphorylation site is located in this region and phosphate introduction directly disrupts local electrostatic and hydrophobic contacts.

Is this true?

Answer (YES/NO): NO